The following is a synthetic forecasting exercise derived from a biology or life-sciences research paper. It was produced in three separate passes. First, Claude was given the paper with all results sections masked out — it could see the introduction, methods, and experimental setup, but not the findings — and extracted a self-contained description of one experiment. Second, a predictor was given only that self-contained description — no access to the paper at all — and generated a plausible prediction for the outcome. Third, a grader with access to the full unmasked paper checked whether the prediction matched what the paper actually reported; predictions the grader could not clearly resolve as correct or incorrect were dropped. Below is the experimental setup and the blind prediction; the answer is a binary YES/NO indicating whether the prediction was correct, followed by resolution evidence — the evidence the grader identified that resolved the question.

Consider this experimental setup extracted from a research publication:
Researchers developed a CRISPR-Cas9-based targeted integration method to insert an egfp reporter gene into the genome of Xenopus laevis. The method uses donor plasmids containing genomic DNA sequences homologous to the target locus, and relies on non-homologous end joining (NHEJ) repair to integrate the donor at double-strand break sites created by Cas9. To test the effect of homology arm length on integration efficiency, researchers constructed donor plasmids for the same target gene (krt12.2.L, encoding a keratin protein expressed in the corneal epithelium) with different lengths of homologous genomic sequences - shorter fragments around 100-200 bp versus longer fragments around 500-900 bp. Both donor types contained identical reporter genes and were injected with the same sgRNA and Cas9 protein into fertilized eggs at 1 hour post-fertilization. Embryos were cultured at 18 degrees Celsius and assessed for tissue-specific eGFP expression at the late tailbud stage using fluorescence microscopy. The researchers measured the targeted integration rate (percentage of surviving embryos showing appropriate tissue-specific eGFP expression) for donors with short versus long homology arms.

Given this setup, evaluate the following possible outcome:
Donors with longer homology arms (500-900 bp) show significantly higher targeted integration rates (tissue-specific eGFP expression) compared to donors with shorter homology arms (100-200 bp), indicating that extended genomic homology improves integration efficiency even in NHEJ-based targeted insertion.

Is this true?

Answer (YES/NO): YES